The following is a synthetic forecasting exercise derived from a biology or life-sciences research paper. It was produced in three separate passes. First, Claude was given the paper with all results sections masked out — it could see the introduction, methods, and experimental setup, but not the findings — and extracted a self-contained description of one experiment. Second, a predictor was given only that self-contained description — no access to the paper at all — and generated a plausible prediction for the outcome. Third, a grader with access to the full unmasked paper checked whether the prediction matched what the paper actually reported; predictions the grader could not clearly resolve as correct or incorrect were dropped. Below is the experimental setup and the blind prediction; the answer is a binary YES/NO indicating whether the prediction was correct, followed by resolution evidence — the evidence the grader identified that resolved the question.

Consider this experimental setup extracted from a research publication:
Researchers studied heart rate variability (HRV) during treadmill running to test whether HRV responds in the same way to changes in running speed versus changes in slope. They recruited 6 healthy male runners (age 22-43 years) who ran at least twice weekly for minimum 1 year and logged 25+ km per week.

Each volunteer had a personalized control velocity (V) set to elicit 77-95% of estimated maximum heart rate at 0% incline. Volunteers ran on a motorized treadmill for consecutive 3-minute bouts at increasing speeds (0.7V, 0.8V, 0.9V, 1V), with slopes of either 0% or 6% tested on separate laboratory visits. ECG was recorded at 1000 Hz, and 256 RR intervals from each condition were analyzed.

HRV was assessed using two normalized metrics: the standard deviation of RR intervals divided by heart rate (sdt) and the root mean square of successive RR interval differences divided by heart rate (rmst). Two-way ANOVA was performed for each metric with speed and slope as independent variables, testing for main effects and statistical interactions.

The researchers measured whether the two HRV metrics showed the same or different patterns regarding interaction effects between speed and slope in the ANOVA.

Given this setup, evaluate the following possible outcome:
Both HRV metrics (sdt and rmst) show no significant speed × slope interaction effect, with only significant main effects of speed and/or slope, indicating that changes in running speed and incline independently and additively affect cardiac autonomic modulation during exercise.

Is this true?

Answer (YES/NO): NO